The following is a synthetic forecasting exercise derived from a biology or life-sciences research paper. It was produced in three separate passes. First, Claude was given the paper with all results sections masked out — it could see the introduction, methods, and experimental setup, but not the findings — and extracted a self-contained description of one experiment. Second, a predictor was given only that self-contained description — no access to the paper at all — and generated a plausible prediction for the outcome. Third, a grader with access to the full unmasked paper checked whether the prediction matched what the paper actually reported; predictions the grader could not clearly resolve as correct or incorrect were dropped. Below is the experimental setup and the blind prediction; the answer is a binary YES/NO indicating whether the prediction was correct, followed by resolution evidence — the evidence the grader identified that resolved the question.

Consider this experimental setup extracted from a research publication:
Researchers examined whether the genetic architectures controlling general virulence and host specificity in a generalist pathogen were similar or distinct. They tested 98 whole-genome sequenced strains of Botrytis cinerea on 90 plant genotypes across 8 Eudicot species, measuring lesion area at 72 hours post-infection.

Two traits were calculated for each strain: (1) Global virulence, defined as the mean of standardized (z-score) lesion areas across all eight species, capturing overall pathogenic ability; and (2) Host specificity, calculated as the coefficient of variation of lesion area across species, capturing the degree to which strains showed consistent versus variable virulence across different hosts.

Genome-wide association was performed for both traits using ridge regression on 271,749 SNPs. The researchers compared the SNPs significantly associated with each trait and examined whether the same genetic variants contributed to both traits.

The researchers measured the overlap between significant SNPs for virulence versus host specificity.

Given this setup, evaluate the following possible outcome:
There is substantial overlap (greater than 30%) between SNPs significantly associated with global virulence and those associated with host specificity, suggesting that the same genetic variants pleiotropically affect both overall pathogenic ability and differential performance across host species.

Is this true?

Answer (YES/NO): NO